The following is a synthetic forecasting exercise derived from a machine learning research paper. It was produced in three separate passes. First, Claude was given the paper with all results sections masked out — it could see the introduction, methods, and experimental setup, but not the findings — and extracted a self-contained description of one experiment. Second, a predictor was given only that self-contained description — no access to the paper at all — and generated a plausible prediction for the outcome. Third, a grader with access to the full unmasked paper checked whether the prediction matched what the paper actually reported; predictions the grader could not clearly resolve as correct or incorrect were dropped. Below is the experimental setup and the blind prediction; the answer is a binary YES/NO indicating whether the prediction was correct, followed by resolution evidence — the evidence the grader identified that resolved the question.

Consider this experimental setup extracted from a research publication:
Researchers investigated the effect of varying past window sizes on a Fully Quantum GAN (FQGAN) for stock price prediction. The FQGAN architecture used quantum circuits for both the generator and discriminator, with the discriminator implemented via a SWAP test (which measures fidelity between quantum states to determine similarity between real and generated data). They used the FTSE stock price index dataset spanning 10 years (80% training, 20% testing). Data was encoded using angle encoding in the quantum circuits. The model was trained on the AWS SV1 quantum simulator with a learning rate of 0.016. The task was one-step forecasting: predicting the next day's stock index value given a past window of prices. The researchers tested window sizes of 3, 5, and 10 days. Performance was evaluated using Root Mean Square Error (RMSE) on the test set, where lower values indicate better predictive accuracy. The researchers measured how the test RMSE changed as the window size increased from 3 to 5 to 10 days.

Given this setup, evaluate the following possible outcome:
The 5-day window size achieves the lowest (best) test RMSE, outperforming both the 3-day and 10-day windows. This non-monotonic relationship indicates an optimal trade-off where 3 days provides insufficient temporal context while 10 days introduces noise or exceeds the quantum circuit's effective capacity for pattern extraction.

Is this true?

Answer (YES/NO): YES